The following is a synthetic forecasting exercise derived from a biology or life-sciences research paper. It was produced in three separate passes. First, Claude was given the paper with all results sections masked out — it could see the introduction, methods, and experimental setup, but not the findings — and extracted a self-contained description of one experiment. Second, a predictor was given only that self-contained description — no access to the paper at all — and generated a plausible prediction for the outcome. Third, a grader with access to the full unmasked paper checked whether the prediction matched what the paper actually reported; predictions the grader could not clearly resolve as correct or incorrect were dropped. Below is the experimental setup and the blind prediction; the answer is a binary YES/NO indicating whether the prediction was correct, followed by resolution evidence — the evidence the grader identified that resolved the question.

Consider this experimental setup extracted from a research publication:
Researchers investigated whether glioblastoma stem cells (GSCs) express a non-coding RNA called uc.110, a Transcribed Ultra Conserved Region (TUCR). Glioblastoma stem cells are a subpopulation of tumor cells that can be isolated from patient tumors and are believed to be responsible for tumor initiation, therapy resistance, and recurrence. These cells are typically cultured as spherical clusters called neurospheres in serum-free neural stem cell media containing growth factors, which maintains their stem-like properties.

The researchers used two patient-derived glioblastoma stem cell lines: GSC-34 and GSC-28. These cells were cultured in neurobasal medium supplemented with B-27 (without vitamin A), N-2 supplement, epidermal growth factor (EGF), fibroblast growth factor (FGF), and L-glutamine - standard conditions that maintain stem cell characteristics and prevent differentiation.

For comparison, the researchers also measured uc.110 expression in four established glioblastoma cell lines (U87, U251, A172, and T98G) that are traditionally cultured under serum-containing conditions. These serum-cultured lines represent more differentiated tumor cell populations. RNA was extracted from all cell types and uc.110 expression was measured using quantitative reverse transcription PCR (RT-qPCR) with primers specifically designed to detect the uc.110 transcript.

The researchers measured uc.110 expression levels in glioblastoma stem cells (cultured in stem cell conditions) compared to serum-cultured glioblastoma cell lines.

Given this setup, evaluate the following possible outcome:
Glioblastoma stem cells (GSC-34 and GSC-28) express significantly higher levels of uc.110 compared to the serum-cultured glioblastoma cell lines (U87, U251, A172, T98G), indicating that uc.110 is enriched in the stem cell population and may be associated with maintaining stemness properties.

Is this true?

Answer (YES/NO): NO